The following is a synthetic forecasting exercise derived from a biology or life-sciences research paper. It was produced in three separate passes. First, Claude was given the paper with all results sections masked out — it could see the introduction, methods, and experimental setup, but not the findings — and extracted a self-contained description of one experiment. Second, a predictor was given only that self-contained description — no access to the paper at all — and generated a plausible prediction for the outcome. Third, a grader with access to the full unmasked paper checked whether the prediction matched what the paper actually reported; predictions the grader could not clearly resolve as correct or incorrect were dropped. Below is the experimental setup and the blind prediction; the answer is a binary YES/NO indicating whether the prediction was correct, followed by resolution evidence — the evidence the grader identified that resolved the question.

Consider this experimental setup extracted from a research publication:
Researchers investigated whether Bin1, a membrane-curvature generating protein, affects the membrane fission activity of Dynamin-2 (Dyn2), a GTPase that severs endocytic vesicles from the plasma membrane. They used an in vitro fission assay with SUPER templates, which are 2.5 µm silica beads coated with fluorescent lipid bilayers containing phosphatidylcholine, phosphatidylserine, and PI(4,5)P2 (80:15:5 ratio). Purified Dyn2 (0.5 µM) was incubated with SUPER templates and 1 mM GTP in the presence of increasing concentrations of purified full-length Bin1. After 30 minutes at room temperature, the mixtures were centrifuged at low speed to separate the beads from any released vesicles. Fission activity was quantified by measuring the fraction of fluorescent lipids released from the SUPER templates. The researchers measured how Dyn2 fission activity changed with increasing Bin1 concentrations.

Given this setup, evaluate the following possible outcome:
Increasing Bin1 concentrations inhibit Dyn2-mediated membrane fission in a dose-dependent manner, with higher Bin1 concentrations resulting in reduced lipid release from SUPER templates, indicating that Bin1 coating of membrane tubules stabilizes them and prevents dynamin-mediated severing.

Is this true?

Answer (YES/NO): NO